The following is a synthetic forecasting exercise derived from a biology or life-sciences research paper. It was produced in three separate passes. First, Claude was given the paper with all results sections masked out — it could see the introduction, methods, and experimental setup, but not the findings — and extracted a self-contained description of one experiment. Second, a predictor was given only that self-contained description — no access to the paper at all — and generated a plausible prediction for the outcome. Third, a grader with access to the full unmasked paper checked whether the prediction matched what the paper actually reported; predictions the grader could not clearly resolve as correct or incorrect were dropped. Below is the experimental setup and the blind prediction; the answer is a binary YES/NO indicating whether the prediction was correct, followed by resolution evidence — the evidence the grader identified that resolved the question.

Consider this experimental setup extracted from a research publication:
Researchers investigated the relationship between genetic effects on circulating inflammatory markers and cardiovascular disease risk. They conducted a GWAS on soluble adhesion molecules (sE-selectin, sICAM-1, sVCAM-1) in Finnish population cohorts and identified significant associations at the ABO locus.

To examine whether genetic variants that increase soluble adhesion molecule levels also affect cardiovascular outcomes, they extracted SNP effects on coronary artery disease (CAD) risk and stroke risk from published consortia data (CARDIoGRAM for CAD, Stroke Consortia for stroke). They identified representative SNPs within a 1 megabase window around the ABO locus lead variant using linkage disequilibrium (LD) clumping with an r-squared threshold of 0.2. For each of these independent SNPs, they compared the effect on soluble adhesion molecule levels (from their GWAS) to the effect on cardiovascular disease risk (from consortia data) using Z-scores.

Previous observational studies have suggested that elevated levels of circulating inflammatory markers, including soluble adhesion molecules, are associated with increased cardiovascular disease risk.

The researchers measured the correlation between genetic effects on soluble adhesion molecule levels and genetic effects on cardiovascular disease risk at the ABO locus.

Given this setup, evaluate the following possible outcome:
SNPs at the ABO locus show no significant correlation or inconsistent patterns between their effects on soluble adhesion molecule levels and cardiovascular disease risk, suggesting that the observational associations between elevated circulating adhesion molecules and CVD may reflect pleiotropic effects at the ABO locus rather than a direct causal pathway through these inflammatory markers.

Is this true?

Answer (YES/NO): NO